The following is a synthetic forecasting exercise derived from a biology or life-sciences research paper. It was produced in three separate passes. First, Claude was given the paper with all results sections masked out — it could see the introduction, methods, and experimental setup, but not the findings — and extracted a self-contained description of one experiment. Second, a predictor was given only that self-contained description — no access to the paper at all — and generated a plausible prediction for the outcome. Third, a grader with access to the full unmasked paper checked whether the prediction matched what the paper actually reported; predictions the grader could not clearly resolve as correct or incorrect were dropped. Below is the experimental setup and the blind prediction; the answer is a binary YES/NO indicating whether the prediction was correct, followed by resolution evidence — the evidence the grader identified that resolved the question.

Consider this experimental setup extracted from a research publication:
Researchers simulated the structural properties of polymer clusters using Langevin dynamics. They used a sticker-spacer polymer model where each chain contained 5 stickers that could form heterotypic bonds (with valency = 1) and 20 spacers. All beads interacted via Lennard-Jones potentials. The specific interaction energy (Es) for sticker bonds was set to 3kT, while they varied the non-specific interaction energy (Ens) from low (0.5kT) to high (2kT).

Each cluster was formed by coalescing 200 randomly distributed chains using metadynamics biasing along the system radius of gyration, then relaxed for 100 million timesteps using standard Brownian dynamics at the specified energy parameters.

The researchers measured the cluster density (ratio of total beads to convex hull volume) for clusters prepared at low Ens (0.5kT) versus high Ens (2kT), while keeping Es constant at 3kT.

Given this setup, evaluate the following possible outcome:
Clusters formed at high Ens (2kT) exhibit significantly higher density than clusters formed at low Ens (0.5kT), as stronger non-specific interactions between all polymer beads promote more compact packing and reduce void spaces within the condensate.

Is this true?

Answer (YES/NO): YES